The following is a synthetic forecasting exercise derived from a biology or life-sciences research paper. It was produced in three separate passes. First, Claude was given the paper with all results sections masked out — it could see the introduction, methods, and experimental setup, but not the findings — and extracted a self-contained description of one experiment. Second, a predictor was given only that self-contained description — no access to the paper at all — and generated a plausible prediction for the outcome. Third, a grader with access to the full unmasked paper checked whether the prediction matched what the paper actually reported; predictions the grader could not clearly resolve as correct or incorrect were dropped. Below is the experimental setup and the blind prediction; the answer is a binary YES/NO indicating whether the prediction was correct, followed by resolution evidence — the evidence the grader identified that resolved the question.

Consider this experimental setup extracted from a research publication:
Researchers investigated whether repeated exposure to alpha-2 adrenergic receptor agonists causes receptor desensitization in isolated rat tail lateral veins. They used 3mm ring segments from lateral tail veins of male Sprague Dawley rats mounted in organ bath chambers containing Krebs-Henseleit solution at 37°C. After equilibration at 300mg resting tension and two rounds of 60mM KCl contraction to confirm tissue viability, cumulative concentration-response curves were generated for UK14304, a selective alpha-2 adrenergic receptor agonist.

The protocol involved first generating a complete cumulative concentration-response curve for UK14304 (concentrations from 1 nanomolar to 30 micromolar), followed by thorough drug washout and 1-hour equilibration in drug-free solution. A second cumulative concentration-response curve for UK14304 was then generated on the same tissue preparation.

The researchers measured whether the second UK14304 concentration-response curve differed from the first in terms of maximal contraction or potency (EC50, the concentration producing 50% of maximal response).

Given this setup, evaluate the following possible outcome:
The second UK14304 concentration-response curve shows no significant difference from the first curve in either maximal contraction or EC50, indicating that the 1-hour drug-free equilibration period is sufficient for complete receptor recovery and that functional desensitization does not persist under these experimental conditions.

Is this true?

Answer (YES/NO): YES